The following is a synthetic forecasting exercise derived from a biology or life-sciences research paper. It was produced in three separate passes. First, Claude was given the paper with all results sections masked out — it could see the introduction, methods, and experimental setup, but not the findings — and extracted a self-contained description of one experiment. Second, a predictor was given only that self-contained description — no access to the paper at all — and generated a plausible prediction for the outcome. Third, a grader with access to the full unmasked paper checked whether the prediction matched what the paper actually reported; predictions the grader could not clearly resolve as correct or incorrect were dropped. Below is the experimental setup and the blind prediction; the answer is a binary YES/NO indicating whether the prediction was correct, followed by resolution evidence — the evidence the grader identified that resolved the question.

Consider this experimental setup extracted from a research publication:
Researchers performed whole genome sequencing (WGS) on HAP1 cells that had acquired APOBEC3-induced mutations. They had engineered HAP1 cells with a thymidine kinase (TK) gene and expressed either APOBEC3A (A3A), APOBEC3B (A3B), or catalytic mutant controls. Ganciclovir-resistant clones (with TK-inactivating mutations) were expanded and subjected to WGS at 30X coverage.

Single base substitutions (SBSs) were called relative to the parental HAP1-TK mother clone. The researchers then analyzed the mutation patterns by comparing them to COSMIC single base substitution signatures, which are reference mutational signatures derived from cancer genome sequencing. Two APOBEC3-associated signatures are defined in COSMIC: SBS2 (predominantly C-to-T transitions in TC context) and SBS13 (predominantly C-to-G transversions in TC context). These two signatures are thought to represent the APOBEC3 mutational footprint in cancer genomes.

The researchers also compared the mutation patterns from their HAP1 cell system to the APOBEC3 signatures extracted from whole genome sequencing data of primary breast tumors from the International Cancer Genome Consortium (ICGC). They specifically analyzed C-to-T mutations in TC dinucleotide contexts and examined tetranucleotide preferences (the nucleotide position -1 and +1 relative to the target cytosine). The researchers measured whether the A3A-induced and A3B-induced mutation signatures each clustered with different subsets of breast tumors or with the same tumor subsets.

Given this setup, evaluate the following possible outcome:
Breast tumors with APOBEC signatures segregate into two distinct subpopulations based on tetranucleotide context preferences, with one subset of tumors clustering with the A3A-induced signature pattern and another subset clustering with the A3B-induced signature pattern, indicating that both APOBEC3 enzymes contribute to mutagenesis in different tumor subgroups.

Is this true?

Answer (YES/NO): NO